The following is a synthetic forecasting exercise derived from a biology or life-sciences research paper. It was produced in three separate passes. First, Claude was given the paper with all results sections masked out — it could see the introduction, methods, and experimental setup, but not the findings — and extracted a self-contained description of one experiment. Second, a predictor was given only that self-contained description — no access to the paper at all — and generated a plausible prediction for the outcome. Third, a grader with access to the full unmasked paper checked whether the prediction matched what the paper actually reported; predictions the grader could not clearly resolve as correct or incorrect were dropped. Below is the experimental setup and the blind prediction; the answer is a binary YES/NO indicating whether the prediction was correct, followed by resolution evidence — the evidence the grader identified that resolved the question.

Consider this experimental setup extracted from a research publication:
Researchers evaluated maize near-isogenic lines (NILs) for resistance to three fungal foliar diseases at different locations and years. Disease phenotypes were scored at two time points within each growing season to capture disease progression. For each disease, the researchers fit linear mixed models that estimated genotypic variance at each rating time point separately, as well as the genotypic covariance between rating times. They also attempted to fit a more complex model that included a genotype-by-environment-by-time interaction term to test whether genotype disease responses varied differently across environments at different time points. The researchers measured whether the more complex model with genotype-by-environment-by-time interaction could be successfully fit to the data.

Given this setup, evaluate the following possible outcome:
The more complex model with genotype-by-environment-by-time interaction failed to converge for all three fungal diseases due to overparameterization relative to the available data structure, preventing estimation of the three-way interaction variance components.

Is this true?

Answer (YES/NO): NO